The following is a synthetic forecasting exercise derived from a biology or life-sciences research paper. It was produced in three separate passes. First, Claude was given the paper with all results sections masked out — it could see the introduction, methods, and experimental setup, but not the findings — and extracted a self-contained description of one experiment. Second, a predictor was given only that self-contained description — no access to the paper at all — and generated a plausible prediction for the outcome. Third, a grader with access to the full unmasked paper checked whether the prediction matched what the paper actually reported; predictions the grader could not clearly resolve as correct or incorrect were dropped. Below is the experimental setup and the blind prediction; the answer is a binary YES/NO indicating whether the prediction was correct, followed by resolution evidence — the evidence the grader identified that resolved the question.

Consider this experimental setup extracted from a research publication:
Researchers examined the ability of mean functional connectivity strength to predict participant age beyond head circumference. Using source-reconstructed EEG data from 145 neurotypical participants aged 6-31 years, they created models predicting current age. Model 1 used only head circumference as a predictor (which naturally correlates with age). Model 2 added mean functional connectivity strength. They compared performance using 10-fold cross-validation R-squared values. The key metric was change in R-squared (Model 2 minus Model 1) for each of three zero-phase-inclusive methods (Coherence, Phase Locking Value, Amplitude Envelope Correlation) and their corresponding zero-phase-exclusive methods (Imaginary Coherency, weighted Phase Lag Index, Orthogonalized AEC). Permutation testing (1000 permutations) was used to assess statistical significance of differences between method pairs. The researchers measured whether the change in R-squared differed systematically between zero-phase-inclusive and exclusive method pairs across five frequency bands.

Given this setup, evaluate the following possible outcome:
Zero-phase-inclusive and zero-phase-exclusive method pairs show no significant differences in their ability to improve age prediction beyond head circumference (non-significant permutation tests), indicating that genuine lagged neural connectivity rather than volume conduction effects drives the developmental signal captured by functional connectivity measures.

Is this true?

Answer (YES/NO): NO